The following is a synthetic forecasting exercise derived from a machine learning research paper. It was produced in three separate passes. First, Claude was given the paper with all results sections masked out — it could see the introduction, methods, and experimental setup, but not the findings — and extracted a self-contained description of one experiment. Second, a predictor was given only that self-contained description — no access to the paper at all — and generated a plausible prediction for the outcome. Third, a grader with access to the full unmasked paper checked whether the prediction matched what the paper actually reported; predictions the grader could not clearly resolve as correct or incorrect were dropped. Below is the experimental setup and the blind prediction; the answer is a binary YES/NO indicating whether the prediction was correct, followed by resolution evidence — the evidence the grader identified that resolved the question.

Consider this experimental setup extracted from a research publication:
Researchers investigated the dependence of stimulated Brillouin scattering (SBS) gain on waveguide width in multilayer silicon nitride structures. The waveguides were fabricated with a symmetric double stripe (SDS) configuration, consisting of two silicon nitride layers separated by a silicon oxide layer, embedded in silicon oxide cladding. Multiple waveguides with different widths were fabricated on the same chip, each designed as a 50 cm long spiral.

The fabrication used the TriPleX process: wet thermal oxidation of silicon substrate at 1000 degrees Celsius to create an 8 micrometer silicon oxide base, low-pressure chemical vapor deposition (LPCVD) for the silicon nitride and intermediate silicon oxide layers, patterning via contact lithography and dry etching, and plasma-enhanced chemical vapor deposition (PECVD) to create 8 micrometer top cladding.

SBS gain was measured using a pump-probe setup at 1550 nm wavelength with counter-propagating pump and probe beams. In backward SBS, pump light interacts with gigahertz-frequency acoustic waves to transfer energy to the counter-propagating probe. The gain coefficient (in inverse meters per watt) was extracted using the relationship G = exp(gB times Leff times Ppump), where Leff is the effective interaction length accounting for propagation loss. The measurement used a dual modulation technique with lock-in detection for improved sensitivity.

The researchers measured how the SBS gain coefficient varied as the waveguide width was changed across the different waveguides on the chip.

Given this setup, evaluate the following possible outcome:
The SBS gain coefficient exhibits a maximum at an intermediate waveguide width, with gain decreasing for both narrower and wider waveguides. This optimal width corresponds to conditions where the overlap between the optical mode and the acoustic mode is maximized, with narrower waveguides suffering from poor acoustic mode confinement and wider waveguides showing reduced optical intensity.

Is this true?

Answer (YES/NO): NO